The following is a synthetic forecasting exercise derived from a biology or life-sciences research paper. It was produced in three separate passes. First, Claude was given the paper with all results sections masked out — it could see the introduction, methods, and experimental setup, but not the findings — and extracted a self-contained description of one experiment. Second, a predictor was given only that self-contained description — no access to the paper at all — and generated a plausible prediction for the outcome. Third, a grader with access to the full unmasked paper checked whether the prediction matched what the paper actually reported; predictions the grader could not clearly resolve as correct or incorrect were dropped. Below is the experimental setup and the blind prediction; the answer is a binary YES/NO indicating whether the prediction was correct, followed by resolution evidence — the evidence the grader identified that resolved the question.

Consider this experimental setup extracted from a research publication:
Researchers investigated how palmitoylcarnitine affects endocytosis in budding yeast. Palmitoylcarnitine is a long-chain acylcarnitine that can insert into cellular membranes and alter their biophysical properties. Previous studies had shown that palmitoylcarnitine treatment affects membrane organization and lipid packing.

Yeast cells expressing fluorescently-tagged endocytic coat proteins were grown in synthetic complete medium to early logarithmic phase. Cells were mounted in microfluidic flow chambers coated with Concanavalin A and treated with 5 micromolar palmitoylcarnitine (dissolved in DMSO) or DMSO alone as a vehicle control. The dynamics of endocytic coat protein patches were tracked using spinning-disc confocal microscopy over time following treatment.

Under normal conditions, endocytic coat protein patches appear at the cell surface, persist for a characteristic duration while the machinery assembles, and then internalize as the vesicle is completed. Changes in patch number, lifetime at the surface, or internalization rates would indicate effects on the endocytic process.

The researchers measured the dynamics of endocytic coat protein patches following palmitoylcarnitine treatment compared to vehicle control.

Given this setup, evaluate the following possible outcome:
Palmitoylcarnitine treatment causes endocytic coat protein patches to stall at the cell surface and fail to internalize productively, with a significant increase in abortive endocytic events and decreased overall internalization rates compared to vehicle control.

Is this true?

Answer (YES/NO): NO